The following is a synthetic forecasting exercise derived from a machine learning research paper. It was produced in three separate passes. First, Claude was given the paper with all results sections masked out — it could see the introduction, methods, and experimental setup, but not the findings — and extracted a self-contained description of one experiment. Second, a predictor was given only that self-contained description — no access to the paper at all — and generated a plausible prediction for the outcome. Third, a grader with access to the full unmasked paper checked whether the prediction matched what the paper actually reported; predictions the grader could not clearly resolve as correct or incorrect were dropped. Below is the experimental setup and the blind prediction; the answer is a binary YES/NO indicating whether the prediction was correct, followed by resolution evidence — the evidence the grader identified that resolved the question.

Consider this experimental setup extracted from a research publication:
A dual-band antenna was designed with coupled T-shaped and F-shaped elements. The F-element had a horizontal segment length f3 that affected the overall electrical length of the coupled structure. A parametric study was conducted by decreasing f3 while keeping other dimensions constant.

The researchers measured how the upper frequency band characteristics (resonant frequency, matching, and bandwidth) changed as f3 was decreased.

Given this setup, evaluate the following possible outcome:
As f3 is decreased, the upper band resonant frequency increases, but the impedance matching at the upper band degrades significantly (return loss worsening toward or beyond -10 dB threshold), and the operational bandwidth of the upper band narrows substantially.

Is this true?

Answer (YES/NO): NO